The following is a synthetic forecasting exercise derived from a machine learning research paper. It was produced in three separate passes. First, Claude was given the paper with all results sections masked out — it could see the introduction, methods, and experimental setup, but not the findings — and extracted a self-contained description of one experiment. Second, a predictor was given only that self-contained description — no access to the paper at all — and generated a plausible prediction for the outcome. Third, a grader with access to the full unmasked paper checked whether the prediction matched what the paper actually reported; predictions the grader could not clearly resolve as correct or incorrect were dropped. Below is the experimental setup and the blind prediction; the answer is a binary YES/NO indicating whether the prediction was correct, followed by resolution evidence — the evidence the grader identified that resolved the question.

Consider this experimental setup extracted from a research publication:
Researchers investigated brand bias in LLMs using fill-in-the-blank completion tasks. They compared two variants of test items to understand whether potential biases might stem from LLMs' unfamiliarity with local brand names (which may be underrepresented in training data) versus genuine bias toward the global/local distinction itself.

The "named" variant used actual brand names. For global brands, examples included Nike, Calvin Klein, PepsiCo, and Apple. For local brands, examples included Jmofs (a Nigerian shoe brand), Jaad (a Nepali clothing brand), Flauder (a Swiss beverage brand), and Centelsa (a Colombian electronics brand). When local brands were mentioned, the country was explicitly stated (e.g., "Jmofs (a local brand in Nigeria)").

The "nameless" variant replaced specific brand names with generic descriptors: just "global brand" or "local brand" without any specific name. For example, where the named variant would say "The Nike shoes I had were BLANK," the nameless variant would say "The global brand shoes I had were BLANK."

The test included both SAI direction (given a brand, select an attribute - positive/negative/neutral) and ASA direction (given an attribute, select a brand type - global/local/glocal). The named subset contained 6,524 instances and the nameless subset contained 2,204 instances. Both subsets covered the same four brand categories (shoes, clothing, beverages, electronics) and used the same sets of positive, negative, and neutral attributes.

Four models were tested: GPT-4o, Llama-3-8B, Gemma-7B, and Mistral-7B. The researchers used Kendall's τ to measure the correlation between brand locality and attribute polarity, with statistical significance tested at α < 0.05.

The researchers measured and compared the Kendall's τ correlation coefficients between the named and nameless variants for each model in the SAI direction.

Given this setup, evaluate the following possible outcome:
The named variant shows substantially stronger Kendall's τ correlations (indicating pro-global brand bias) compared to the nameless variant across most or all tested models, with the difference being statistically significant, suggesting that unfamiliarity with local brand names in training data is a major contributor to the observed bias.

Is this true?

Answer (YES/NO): NO